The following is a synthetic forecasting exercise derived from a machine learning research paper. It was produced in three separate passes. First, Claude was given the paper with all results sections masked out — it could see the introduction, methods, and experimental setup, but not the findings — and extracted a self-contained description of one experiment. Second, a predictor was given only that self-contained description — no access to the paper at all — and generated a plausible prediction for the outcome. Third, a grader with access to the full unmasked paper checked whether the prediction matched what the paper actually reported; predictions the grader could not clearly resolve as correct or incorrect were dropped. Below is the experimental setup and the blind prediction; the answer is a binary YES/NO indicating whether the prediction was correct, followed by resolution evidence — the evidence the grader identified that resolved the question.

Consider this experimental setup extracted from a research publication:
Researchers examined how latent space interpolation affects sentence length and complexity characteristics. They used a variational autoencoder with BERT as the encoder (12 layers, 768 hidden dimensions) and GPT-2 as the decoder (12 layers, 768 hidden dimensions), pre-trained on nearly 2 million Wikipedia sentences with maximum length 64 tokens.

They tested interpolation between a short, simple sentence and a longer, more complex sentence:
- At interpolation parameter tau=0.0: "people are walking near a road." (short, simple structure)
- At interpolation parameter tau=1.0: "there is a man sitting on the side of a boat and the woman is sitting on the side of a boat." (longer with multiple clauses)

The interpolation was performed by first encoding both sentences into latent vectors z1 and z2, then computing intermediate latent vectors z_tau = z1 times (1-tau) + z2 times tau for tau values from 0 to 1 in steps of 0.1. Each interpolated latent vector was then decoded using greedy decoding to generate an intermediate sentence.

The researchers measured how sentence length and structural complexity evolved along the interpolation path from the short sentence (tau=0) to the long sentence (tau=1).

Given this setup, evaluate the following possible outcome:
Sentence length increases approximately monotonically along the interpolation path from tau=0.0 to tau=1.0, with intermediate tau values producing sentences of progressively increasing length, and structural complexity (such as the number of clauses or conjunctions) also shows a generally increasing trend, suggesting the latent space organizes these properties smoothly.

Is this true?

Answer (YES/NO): NO